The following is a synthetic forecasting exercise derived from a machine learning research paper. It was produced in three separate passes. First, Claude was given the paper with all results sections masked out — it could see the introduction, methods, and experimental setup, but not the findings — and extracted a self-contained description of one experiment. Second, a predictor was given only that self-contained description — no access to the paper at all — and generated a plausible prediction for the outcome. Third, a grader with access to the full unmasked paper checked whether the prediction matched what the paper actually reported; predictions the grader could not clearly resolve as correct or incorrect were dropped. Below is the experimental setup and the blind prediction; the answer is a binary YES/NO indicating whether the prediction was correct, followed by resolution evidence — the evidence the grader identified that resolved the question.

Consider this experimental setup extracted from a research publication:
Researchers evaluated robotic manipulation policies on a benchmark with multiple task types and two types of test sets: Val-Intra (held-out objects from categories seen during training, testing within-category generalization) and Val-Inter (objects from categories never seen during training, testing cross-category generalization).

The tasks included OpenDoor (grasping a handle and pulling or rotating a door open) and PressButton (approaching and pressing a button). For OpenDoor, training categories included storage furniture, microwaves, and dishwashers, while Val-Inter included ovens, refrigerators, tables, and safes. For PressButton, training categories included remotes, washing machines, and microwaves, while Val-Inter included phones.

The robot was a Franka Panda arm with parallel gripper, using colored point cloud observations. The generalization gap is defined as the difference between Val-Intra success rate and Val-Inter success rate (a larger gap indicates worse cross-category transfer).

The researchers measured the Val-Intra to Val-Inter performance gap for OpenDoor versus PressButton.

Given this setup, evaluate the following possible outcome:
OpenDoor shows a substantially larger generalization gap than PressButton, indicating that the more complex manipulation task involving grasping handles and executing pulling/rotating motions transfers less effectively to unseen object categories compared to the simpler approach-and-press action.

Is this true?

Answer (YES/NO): NO